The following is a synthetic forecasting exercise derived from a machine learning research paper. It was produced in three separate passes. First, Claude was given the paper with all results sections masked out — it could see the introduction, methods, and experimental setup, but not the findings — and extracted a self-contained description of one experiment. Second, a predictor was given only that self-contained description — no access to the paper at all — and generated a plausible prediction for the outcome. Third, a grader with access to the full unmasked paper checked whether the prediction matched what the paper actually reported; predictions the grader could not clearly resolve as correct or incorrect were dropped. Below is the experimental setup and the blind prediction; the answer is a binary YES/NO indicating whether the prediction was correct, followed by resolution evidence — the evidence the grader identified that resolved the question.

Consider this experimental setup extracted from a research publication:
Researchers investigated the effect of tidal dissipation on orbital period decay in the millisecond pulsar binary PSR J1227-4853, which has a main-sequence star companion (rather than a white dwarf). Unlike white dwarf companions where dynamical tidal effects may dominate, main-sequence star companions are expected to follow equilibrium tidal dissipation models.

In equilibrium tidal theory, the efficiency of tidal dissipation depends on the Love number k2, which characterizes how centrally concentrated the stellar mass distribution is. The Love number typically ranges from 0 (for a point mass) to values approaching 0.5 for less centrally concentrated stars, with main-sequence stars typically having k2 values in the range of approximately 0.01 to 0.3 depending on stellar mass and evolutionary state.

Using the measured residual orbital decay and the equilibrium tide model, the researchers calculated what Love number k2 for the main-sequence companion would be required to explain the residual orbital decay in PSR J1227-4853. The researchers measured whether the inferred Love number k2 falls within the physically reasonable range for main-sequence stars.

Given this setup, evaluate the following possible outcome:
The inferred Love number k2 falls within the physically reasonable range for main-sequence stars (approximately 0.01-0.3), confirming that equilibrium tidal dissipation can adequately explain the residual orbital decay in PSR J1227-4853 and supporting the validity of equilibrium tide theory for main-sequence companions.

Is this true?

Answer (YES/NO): YES